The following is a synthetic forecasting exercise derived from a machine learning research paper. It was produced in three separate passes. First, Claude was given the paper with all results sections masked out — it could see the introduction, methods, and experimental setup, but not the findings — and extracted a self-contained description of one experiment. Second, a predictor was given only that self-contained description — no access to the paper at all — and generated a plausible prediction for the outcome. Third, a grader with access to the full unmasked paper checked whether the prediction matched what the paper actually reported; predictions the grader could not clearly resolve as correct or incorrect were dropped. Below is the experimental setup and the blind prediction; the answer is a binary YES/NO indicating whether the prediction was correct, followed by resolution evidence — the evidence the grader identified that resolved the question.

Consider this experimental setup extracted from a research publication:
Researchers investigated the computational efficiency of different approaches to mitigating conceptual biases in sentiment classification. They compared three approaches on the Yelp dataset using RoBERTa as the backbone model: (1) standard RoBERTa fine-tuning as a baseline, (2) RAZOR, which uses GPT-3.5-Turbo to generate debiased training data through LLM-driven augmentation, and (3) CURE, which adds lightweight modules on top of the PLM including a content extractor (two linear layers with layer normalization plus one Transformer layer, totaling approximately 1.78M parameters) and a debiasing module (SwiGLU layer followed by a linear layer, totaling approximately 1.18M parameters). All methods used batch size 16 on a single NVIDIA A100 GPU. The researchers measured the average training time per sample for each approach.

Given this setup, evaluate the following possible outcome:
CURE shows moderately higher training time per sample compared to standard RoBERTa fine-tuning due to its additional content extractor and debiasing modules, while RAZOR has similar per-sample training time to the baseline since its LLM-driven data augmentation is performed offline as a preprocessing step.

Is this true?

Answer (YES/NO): NO